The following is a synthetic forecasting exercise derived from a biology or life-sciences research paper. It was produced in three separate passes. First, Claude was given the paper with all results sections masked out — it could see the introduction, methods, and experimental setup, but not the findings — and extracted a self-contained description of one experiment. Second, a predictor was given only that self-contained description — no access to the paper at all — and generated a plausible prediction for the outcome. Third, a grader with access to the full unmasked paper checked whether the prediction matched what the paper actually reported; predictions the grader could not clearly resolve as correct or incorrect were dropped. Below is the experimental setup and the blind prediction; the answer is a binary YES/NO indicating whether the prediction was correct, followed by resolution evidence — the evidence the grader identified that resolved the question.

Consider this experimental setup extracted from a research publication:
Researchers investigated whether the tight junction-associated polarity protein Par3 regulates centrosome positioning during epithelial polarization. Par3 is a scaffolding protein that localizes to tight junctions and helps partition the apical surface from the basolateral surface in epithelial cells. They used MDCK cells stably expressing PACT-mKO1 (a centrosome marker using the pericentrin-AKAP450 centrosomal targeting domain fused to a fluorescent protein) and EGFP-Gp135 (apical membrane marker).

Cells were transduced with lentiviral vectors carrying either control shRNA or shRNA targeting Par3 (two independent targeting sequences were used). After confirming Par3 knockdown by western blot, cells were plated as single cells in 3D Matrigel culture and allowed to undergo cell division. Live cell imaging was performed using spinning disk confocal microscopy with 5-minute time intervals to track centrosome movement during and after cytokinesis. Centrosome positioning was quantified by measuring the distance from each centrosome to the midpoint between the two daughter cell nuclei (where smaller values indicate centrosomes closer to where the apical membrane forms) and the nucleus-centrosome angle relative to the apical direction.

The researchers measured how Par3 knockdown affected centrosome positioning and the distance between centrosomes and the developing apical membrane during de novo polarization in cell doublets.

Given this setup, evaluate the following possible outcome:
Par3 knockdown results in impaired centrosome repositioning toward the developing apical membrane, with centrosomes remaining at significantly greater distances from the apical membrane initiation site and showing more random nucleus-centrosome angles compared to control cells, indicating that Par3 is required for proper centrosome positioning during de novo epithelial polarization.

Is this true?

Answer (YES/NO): YES